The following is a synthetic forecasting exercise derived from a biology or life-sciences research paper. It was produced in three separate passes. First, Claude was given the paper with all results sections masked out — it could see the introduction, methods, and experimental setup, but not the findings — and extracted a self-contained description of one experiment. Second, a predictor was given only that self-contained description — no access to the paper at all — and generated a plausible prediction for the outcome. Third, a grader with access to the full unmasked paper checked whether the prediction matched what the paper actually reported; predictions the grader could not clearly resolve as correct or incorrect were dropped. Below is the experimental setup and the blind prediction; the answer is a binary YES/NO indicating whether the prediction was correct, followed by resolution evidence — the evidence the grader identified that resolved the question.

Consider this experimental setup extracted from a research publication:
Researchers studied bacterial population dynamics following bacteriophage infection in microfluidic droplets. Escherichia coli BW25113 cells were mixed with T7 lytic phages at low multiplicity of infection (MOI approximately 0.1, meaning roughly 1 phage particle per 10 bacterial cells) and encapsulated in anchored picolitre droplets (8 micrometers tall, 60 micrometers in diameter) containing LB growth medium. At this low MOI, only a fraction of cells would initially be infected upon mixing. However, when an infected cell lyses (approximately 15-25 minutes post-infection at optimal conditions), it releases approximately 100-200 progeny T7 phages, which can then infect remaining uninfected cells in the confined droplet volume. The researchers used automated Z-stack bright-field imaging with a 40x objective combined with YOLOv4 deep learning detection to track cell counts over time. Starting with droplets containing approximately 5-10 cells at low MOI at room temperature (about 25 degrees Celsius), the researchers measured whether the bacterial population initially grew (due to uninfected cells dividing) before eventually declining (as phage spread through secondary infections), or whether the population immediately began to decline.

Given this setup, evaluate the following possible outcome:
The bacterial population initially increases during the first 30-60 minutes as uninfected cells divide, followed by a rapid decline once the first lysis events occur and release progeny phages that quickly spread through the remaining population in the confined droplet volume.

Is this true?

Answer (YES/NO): YES